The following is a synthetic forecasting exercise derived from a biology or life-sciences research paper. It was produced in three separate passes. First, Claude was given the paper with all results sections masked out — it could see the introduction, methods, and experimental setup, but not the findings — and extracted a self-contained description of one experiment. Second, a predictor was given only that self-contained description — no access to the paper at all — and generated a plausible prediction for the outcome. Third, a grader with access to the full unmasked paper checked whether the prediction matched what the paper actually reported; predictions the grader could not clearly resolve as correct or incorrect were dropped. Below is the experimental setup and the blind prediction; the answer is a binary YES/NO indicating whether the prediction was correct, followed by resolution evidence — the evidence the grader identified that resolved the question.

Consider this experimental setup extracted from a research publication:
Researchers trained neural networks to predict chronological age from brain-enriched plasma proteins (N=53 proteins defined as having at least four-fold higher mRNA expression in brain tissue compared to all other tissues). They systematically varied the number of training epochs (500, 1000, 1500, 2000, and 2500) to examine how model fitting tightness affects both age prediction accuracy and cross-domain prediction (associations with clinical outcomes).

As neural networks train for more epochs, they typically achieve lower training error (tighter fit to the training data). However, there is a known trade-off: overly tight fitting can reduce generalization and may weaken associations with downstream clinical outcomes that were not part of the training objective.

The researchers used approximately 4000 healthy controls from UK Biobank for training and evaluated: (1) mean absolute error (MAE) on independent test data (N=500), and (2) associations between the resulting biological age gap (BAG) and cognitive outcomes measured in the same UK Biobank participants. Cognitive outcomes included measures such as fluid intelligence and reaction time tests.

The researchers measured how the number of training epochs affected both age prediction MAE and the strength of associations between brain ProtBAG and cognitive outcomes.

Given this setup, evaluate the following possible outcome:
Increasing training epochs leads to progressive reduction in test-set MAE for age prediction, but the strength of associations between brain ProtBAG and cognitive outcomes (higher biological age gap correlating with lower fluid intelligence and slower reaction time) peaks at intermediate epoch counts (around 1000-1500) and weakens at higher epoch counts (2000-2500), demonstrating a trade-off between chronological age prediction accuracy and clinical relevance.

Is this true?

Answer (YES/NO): NO